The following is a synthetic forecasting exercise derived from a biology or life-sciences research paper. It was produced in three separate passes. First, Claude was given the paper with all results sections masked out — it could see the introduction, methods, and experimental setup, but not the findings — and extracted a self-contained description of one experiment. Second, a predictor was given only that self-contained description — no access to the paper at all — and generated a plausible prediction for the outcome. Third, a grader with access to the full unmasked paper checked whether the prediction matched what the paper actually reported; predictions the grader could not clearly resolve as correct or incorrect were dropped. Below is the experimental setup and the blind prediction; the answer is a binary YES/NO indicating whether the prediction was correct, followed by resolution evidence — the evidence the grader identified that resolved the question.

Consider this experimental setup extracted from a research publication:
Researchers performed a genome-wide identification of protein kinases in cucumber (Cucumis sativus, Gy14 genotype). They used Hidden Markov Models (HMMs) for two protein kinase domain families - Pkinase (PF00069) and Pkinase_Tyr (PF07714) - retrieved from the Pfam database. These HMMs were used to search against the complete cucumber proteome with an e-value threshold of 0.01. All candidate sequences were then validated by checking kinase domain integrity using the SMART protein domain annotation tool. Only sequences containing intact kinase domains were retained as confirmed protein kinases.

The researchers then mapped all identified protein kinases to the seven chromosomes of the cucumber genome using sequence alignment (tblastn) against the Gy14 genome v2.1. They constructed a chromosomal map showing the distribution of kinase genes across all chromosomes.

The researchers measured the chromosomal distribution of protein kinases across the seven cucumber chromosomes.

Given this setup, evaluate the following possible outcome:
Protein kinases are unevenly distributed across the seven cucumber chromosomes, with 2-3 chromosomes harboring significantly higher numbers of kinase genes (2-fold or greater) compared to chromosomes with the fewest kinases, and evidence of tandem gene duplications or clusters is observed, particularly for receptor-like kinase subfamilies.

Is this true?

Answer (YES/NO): NO